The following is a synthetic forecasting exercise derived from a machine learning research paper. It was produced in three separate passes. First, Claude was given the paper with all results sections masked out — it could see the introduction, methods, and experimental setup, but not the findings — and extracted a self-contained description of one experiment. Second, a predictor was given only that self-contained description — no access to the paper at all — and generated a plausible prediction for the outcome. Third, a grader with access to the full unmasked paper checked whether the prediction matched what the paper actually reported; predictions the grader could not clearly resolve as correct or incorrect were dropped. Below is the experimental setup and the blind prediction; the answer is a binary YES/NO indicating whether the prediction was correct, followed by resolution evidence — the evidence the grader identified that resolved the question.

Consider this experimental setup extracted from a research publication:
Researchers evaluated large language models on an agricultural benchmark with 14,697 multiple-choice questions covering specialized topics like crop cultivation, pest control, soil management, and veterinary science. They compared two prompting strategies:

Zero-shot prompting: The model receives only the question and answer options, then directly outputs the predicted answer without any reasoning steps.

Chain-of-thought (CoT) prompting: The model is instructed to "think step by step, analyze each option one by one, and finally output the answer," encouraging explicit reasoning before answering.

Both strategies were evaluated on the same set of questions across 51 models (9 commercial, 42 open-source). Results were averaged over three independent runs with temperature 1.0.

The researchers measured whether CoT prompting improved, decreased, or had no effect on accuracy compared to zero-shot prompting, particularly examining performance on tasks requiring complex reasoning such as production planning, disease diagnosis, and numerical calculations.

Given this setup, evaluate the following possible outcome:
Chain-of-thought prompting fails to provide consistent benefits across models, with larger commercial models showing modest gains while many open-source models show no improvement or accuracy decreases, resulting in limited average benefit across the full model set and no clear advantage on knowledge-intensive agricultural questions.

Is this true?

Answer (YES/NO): NO